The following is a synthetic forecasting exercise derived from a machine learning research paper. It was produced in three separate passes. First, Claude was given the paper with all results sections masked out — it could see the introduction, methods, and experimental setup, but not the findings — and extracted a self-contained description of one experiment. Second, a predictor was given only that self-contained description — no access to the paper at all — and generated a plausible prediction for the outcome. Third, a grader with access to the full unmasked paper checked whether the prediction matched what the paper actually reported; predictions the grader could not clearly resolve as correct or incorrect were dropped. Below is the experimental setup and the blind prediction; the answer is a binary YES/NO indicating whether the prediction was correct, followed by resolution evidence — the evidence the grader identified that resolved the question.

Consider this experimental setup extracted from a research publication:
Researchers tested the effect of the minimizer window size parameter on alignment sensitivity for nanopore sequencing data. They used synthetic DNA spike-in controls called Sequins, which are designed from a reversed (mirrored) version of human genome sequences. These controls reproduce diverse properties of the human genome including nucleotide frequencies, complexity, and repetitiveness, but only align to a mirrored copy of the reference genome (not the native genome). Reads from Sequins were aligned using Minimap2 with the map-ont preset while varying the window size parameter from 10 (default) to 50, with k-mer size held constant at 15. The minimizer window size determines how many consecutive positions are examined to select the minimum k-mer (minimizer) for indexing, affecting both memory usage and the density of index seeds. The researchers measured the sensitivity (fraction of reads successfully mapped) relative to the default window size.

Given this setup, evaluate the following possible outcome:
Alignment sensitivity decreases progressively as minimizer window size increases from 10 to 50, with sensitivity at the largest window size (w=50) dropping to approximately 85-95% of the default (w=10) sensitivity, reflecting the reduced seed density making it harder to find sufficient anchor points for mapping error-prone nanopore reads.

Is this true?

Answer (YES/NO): NO